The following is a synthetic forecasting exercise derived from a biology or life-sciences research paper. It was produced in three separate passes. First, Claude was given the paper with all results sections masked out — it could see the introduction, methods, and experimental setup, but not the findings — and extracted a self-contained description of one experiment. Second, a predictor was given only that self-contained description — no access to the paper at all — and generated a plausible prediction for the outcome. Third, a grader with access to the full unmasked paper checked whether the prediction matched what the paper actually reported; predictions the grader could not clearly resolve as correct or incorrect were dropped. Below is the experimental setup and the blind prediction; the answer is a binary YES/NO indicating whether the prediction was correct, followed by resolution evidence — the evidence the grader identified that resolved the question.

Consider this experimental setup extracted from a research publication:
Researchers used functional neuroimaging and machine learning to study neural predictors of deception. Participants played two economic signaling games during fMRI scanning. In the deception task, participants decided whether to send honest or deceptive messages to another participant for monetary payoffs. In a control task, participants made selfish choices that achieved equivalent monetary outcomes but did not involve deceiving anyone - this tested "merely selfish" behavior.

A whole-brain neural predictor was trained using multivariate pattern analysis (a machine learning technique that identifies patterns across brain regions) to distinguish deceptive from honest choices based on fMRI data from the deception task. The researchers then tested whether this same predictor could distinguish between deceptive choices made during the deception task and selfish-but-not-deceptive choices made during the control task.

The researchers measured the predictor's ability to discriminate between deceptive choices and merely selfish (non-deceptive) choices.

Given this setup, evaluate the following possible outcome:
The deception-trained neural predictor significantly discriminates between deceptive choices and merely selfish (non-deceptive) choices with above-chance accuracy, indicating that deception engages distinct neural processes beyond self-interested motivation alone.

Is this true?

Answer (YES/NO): NO